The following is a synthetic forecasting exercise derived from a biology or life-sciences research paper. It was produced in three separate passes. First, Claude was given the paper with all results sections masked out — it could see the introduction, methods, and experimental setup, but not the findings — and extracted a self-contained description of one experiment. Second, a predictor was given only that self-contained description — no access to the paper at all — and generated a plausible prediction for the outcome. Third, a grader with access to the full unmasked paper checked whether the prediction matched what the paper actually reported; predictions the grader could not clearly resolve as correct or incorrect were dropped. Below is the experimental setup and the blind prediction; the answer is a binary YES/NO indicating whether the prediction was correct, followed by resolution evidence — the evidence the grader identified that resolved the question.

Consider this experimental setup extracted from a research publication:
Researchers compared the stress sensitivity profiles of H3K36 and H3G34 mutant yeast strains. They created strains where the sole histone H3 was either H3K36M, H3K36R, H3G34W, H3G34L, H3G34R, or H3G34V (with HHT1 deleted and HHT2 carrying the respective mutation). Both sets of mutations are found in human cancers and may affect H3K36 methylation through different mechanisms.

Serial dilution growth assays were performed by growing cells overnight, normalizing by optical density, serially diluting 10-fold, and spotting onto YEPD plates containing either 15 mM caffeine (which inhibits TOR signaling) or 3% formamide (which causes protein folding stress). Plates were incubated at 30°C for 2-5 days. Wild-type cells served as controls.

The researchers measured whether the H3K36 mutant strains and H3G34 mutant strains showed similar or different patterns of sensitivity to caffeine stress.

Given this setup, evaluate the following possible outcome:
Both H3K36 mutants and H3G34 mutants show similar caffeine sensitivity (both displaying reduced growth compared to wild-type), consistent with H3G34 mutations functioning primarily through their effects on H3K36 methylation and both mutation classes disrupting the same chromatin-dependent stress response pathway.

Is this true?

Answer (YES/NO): NO